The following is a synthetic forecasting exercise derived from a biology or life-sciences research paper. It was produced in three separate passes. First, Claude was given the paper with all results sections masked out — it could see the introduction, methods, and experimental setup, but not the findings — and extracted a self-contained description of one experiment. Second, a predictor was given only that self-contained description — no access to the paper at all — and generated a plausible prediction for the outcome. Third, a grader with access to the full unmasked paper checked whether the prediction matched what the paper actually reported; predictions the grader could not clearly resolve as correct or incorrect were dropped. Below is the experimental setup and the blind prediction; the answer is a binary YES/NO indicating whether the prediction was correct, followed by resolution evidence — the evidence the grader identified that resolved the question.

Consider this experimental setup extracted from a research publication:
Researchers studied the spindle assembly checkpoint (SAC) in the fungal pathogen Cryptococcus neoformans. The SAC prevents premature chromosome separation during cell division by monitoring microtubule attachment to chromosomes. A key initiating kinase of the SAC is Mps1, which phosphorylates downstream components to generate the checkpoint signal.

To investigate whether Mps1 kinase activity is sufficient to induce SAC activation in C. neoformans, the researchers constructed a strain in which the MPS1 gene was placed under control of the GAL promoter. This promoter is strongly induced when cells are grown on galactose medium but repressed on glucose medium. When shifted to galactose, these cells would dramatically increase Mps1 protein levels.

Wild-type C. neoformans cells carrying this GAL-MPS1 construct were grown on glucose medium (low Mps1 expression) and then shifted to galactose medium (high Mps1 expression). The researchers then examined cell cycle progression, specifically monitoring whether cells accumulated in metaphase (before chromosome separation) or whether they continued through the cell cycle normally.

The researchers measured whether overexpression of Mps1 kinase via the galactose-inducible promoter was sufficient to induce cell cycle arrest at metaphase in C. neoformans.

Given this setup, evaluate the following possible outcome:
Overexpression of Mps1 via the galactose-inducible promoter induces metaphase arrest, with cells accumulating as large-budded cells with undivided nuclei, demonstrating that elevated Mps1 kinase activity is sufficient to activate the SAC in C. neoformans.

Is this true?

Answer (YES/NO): YES